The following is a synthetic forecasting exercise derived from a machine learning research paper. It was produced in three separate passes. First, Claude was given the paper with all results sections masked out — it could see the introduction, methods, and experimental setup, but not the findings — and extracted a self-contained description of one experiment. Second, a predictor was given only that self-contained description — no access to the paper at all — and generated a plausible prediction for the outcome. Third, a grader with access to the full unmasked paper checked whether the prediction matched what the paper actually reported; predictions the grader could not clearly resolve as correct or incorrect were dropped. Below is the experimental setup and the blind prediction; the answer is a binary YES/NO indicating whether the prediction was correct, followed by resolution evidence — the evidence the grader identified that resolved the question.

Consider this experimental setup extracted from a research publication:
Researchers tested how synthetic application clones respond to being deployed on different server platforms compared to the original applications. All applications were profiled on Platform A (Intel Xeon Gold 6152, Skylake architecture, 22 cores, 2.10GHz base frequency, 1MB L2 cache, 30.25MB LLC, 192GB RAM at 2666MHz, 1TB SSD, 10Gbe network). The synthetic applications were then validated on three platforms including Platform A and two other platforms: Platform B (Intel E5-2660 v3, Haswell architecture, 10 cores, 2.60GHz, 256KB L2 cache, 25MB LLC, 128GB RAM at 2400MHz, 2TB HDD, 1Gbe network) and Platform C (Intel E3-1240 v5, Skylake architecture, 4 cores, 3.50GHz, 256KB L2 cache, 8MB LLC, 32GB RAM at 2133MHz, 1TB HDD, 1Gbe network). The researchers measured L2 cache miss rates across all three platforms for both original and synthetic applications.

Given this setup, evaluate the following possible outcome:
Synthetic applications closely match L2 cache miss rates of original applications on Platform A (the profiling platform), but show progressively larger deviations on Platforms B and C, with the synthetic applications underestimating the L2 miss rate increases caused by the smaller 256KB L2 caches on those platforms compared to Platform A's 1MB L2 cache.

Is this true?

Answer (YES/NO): NO